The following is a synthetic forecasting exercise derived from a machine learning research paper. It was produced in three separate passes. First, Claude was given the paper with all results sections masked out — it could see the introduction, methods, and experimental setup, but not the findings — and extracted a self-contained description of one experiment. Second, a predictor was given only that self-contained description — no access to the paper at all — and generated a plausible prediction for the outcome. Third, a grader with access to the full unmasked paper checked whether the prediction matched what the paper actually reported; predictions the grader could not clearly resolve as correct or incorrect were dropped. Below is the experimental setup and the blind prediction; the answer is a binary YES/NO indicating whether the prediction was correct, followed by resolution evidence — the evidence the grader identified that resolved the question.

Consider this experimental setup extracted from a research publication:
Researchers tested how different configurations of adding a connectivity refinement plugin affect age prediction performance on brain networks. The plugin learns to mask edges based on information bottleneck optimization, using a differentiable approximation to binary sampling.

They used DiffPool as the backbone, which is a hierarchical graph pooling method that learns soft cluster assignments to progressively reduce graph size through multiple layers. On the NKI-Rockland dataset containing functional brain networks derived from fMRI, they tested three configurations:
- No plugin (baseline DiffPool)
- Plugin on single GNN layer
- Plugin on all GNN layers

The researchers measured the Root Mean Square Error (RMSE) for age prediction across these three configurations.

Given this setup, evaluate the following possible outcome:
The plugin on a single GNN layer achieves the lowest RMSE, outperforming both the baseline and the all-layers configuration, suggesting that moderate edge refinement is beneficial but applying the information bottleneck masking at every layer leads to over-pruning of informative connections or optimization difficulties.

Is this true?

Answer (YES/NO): YES